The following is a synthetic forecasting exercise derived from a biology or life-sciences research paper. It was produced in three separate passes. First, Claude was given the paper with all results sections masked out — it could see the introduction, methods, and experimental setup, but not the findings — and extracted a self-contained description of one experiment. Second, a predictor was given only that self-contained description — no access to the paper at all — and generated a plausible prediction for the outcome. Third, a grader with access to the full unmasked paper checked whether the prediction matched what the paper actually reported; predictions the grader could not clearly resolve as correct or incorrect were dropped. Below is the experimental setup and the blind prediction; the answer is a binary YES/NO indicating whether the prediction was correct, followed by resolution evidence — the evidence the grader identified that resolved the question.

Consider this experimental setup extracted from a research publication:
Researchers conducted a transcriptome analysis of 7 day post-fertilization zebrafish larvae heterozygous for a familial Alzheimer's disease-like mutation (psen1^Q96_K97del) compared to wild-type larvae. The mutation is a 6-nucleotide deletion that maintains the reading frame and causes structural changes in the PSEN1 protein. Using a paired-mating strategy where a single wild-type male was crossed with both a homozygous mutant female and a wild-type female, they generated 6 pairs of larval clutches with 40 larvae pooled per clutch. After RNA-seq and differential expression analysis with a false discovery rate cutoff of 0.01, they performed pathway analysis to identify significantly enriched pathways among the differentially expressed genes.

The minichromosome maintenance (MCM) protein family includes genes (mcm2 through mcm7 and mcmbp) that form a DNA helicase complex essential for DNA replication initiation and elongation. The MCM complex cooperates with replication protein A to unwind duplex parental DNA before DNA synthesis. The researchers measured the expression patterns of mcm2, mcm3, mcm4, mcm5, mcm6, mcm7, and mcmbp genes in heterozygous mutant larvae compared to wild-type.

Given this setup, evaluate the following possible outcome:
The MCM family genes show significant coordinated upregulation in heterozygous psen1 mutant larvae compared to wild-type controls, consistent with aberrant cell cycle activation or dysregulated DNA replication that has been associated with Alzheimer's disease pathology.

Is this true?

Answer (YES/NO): NO